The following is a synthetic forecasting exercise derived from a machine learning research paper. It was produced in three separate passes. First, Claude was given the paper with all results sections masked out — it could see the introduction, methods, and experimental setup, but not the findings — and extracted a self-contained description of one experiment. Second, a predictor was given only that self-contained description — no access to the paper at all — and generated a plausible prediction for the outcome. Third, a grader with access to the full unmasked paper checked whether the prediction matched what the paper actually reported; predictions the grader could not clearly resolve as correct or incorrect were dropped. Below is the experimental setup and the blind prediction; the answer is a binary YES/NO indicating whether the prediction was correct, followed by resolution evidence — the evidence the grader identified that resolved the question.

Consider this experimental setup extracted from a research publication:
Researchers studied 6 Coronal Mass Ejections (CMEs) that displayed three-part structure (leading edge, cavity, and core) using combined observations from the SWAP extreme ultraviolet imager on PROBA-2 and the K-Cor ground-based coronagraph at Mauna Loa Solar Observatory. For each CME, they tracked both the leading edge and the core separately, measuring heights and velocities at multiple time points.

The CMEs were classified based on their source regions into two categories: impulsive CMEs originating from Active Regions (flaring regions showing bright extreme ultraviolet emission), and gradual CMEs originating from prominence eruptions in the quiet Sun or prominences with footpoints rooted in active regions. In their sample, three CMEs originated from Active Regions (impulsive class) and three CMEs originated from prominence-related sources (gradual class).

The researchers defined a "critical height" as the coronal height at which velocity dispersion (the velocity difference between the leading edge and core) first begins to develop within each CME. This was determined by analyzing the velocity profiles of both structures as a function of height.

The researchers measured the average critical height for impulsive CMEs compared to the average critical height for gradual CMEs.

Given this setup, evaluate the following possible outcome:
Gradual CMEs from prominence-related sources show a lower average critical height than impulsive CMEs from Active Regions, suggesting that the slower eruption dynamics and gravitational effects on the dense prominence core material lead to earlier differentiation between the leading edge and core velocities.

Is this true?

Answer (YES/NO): NO